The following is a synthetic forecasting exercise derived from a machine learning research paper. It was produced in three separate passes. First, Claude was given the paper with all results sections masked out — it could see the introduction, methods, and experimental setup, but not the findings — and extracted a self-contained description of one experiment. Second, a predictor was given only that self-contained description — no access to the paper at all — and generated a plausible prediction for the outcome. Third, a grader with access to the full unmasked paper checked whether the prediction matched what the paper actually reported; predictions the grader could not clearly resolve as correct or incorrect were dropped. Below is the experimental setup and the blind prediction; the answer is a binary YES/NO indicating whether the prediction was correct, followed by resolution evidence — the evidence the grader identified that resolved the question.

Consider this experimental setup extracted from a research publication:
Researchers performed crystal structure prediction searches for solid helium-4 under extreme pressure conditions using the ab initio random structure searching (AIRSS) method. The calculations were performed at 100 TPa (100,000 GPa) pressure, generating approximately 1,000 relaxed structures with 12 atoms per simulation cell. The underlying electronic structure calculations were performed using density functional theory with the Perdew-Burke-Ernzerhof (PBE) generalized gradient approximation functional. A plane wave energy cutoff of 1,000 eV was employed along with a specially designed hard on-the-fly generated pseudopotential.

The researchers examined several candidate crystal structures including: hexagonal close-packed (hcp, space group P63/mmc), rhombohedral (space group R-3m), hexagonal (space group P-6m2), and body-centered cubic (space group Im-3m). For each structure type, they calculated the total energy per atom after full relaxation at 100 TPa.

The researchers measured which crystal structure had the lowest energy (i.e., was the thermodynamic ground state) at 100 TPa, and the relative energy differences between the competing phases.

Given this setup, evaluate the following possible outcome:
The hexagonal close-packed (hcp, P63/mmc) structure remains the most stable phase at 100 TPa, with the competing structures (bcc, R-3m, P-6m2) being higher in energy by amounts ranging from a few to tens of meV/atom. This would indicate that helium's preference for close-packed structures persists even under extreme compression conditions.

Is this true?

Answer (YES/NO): NO